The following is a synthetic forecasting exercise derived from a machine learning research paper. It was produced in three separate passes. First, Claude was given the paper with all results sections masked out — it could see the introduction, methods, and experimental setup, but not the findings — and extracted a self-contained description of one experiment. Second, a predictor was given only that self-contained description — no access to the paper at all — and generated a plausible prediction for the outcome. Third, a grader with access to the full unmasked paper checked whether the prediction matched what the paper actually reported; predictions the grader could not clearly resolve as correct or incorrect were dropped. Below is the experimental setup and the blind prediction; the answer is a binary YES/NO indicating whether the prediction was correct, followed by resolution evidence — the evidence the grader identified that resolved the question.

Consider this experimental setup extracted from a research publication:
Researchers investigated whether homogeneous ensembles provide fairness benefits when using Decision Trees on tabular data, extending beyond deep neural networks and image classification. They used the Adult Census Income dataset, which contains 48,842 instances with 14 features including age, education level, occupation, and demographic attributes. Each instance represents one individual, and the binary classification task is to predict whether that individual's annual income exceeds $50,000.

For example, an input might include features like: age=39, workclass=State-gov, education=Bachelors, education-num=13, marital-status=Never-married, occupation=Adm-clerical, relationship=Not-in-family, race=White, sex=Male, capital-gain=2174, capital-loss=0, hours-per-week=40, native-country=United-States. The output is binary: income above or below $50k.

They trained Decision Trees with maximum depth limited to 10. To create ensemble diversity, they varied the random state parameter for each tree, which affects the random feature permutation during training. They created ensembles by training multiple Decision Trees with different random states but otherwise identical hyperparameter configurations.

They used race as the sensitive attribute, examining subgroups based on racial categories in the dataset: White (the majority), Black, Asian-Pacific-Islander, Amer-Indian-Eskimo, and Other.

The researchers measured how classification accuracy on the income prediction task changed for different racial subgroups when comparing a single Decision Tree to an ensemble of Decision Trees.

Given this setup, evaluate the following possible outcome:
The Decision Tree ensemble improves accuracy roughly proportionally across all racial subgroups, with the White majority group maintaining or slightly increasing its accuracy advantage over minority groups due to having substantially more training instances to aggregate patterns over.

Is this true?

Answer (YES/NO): NO